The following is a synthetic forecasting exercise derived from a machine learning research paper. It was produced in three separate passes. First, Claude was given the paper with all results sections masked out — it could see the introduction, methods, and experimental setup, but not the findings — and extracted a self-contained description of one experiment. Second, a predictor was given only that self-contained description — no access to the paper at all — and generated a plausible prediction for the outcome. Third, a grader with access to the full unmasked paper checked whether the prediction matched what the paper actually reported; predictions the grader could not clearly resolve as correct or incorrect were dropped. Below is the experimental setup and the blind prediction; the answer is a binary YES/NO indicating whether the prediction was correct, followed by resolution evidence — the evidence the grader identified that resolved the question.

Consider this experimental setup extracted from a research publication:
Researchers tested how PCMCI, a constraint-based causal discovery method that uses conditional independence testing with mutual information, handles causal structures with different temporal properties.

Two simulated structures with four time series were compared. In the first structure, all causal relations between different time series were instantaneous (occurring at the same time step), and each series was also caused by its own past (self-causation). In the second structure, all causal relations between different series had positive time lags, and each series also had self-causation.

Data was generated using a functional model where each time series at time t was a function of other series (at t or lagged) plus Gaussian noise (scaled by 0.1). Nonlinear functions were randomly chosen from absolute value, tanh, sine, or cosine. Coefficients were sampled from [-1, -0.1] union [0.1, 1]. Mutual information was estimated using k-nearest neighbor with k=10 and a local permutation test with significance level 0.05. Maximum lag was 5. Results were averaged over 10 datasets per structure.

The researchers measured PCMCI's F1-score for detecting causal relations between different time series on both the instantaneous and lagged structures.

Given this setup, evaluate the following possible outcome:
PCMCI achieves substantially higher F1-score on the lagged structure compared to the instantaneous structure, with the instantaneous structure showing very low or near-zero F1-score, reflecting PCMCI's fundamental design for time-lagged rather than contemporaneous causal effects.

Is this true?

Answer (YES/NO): NO